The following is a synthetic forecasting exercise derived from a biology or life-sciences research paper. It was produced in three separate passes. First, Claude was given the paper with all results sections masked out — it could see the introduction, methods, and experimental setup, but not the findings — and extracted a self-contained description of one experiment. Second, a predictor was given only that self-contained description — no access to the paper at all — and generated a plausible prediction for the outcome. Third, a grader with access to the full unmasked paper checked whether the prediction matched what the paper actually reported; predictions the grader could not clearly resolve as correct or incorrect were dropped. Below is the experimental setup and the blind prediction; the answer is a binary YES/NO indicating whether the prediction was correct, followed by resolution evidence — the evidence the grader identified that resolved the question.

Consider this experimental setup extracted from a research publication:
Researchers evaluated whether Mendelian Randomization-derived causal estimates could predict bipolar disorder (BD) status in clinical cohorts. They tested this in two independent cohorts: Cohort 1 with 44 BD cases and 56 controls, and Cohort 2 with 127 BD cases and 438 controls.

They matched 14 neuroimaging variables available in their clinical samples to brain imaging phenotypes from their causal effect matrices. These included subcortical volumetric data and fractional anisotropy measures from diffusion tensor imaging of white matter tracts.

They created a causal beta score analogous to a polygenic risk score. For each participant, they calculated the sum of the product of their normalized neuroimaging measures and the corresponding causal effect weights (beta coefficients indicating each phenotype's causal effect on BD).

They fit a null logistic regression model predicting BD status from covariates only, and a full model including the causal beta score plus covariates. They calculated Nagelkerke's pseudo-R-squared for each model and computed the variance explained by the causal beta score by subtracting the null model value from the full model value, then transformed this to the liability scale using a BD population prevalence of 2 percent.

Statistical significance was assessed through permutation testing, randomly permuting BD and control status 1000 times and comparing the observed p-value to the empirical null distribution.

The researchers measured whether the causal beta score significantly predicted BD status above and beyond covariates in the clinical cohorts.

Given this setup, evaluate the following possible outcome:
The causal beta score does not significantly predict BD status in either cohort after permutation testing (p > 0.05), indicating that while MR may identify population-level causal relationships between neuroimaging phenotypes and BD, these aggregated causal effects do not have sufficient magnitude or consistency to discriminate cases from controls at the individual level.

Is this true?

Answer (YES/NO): YES